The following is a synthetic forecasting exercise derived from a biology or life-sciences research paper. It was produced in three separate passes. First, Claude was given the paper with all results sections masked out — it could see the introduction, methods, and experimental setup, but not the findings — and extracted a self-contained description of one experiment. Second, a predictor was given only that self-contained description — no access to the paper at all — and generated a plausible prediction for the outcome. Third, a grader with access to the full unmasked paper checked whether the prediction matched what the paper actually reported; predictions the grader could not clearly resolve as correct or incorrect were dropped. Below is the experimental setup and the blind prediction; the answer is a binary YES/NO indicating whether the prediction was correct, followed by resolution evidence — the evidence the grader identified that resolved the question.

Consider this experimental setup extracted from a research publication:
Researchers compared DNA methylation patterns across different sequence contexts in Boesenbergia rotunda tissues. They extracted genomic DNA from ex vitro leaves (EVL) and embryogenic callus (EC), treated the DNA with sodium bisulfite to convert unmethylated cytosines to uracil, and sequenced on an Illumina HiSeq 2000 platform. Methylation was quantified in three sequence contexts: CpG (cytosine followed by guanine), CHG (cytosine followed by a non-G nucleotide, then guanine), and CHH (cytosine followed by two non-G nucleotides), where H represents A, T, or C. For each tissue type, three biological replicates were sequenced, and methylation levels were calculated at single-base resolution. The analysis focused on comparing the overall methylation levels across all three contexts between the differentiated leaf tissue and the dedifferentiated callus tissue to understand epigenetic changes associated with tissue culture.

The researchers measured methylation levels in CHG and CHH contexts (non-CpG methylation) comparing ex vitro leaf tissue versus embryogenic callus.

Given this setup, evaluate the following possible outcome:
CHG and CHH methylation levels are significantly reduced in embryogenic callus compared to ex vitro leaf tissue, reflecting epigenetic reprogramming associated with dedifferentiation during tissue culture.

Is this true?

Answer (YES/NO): YES